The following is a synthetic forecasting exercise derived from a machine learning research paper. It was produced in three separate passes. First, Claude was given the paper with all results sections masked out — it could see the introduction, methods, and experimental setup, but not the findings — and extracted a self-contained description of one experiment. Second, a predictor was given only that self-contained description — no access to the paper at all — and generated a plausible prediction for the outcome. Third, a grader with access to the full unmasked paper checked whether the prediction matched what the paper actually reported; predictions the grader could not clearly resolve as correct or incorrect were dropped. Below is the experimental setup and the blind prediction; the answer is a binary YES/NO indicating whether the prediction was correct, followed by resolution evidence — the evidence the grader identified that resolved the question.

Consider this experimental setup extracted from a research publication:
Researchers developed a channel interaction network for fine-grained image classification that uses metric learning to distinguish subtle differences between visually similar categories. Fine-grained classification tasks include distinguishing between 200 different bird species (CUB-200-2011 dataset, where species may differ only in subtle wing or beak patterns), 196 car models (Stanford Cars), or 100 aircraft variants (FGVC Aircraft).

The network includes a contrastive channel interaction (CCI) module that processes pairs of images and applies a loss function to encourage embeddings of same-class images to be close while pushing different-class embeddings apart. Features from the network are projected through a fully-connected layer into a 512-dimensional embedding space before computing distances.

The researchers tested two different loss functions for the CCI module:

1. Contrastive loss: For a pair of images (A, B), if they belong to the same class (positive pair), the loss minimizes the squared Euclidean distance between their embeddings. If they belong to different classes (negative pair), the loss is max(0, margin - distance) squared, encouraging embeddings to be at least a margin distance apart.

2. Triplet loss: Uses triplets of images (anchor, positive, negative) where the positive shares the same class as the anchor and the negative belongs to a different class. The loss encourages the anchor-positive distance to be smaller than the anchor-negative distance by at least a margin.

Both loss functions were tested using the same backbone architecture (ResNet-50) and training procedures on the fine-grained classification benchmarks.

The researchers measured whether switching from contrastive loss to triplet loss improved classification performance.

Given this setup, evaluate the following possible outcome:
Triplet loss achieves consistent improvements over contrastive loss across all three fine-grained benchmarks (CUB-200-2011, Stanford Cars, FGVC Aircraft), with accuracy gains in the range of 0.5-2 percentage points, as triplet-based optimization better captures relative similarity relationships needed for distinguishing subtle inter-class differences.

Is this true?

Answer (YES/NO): NO